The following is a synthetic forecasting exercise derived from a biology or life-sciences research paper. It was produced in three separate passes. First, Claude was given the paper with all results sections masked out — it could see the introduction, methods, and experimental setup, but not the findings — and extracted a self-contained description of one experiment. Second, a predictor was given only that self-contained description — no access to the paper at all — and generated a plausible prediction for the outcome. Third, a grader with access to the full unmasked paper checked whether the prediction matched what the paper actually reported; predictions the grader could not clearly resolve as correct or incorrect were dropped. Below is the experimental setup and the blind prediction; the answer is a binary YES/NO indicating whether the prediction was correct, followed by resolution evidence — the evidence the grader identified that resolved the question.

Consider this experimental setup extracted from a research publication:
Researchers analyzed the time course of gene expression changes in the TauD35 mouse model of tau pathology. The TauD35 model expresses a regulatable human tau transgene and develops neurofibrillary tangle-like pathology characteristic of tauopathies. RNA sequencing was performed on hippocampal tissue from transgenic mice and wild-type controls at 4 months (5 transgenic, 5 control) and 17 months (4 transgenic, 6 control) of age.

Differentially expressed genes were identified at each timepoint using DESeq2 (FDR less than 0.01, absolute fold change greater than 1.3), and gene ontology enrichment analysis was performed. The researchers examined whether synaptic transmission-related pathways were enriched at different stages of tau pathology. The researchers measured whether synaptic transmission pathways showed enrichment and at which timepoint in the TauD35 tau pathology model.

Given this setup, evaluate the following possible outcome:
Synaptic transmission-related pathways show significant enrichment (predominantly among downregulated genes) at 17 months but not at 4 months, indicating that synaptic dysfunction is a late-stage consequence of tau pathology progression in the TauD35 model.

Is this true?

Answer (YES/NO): NO